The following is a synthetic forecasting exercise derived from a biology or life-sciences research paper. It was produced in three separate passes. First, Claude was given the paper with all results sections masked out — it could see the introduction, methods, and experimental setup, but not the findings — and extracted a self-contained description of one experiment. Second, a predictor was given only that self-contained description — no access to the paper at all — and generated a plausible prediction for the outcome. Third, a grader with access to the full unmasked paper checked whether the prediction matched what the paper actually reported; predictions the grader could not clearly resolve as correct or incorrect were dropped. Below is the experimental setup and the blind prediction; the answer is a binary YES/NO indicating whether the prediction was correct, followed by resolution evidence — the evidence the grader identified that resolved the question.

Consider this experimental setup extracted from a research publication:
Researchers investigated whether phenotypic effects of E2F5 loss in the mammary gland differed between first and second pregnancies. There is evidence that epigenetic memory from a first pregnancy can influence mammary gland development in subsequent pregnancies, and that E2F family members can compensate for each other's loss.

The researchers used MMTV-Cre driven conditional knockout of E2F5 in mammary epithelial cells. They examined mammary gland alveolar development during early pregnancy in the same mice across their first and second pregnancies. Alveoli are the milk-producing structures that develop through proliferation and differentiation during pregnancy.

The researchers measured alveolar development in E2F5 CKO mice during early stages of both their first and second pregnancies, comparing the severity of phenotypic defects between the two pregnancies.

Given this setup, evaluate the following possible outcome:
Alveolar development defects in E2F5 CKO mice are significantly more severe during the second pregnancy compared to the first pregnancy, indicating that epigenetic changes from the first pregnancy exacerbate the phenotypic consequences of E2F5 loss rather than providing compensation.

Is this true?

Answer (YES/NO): NO